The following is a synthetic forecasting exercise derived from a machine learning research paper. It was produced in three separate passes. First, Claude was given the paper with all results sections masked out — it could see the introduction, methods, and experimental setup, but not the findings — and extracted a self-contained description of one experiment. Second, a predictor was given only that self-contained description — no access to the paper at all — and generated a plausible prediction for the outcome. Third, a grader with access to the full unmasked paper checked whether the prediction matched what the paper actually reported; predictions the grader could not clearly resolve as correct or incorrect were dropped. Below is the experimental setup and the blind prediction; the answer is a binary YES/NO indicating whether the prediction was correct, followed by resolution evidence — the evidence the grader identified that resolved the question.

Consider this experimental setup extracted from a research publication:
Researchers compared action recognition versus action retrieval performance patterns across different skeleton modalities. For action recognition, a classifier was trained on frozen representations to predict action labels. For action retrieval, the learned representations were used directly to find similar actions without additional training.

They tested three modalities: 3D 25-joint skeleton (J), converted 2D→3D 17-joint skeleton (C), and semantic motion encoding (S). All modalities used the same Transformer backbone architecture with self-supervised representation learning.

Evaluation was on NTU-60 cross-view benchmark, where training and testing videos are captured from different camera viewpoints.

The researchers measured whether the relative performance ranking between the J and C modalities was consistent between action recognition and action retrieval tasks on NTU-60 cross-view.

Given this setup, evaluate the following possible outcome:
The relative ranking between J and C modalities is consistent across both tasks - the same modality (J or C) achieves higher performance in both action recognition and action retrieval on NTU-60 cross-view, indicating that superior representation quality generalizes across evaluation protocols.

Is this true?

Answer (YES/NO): NO